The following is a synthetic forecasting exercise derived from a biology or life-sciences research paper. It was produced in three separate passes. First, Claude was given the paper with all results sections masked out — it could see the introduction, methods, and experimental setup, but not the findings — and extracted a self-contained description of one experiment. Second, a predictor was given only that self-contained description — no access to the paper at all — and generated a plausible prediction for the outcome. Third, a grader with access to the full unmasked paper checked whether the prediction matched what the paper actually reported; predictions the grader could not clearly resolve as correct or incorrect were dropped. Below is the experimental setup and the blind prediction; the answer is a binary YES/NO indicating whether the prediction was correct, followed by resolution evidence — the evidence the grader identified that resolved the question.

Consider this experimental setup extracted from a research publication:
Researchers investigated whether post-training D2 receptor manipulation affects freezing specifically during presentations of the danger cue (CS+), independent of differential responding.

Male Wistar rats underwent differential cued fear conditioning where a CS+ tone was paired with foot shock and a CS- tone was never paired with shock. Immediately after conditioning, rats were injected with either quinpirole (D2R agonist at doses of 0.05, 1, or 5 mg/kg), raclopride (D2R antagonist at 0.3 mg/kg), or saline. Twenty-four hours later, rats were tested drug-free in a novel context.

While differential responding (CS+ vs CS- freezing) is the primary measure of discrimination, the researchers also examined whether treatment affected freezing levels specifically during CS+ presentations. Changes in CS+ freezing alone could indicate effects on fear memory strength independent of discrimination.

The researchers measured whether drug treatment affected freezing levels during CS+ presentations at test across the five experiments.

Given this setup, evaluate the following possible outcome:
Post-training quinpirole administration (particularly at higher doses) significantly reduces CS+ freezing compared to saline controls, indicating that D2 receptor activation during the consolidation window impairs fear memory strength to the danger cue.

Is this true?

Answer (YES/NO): NO